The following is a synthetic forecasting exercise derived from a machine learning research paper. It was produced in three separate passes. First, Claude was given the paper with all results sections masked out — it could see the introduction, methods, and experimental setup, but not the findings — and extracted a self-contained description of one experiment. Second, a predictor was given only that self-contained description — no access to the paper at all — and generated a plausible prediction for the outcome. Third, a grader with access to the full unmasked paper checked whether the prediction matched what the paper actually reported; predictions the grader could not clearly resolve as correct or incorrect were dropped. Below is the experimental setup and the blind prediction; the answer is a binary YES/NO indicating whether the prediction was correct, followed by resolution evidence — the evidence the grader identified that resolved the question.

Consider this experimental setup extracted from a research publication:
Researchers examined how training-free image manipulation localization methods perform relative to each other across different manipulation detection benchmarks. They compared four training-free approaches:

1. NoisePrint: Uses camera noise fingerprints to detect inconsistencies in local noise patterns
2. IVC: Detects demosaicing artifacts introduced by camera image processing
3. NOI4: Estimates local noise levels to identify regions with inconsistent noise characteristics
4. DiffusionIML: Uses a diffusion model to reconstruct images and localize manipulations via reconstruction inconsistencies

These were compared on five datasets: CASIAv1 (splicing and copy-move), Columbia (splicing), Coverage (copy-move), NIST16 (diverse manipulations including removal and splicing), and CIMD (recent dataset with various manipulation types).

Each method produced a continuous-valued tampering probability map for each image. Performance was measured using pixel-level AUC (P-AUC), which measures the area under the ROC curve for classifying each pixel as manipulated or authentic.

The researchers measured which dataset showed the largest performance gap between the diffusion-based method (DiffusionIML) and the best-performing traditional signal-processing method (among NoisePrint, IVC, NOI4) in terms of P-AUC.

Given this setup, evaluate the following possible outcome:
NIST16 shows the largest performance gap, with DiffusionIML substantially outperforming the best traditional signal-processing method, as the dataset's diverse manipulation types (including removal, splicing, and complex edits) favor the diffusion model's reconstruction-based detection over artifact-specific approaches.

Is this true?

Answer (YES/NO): NO